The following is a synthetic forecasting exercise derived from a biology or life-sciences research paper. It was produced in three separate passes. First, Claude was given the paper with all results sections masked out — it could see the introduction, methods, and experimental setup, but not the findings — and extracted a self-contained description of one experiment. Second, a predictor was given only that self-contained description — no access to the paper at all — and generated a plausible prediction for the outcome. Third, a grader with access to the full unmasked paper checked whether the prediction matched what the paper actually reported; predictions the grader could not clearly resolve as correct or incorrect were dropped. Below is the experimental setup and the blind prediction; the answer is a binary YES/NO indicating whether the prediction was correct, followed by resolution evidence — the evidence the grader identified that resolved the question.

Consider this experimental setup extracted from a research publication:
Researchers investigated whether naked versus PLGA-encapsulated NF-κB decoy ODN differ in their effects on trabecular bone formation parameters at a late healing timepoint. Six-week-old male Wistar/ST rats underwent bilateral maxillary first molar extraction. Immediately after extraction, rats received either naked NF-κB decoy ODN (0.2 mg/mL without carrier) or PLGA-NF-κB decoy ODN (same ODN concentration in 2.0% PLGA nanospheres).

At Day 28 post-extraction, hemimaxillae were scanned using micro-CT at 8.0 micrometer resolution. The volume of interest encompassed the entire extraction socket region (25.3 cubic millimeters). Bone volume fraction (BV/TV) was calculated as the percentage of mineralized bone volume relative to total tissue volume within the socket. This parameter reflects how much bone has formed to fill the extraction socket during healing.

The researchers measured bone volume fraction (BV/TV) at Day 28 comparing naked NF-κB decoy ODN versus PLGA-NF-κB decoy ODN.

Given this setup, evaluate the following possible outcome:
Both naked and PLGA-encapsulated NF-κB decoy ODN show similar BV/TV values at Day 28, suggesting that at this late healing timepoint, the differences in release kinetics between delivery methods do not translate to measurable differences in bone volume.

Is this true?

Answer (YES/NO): NO